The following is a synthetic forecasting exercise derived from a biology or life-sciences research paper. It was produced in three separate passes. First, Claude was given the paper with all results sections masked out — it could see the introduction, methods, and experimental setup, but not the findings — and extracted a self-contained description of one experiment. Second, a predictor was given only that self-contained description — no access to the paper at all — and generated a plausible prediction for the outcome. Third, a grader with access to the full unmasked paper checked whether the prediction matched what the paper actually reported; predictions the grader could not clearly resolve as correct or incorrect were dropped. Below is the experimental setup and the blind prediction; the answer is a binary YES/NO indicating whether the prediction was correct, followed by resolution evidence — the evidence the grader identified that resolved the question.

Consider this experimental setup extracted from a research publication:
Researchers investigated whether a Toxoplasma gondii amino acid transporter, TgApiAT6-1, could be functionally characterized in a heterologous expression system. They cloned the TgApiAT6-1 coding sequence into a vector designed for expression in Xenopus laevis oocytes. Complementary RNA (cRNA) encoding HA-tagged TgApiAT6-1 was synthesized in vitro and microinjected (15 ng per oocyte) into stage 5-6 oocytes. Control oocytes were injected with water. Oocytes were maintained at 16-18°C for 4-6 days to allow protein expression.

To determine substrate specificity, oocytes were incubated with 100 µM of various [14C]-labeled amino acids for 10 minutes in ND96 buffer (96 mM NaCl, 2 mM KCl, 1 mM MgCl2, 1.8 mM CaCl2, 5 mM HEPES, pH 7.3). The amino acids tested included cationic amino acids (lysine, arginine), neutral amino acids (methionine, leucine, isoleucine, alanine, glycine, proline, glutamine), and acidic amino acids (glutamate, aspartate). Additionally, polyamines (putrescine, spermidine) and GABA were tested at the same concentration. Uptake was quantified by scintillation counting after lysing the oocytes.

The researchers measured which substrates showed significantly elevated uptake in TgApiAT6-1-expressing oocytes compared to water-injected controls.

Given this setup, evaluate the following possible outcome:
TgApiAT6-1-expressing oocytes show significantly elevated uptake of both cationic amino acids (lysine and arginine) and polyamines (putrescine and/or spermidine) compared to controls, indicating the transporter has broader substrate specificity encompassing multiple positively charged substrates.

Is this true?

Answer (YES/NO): NO